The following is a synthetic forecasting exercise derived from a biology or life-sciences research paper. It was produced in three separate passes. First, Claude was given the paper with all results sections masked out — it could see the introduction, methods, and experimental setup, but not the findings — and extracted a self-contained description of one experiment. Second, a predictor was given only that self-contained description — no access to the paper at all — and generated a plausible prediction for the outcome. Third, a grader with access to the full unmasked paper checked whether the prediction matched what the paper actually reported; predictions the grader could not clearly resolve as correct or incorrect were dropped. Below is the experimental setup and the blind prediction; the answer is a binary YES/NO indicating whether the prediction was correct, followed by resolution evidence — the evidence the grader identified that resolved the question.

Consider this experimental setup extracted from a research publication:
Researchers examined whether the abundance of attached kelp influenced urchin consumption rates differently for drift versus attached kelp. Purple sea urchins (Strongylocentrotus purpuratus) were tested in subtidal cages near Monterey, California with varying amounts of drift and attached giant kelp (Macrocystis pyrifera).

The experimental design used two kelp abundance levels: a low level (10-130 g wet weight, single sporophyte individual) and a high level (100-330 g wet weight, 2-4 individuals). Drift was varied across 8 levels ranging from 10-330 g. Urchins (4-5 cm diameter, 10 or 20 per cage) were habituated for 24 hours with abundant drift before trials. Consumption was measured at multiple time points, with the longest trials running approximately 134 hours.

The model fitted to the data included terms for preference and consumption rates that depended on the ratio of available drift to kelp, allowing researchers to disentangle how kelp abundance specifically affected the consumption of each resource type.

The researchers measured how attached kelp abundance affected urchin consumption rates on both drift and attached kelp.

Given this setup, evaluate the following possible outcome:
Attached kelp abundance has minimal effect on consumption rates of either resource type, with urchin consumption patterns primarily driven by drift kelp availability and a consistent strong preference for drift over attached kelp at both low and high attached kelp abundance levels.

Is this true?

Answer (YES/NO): YES